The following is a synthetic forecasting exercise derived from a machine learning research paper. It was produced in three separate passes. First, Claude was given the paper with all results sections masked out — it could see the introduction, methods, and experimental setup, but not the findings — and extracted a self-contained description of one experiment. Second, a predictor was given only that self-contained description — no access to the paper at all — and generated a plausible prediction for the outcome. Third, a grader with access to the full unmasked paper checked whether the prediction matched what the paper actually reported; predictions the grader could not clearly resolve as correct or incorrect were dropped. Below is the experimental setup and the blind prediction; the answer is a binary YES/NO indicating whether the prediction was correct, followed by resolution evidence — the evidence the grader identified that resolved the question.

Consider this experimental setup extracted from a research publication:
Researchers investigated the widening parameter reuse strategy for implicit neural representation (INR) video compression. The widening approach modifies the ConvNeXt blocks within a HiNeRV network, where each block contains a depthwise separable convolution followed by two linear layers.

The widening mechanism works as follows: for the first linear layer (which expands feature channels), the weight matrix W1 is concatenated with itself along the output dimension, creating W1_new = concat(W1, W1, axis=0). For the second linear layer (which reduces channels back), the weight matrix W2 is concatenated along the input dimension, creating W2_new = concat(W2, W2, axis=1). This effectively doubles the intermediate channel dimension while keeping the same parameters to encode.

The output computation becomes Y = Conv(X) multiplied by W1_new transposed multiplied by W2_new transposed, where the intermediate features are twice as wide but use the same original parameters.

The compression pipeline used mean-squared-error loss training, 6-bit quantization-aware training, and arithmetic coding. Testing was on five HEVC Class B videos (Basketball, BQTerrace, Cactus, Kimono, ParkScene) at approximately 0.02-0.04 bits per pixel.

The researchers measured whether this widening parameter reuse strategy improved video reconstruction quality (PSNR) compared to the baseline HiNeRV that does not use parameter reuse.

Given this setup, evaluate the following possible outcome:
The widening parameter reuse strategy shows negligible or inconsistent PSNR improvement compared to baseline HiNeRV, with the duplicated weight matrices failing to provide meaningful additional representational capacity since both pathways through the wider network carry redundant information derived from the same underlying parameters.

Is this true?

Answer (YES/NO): YES